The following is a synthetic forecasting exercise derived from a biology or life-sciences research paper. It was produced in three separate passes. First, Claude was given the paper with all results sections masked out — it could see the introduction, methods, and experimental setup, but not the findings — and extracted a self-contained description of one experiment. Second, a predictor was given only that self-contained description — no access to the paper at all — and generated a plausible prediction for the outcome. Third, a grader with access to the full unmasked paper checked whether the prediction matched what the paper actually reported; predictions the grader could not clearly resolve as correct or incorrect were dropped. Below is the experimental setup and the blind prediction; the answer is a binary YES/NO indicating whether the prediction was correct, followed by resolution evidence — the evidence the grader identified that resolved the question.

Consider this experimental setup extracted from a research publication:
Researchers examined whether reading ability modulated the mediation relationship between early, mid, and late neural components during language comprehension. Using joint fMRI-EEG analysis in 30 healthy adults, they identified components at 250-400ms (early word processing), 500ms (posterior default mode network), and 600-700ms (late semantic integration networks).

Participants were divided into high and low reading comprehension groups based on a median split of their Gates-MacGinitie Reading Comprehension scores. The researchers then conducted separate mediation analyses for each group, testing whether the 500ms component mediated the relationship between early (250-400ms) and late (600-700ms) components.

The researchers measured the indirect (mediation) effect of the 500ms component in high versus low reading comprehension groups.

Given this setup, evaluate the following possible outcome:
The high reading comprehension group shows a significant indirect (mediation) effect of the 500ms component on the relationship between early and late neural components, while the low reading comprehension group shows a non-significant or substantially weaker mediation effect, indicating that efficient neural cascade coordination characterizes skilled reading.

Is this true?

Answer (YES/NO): YES